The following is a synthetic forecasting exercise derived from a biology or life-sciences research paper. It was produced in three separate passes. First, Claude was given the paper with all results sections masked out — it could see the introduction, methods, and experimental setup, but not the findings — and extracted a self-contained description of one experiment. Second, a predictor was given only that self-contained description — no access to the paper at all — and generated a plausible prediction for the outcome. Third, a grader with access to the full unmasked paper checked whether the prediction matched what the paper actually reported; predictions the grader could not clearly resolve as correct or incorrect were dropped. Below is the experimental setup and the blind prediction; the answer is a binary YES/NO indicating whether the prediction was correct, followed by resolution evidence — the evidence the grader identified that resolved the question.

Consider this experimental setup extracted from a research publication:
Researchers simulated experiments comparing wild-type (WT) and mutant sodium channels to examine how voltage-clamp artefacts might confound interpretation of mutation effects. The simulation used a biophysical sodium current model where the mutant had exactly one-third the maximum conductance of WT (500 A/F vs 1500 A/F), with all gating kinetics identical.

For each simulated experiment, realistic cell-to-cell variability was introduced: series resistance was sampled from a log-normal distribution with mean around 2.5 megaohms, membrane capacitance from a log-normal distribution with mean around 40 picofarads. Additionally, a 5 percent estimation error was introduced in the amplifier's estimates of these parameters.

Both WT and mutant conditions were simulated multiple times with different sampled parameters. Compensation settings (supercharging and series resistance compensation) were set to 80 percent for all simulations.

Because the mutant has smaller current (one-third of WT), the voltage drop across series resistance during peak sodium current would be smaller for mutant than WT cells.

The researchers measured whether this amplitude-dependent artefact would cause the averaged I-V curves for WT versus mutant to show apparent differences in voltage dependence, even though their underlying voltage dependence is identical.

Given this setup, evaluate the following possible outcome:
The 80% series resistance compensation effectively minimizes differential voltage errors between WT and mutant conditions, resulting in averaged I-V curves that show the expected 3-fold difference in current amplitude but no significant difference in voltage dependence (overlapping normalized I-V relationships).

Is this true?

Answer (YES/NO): NO